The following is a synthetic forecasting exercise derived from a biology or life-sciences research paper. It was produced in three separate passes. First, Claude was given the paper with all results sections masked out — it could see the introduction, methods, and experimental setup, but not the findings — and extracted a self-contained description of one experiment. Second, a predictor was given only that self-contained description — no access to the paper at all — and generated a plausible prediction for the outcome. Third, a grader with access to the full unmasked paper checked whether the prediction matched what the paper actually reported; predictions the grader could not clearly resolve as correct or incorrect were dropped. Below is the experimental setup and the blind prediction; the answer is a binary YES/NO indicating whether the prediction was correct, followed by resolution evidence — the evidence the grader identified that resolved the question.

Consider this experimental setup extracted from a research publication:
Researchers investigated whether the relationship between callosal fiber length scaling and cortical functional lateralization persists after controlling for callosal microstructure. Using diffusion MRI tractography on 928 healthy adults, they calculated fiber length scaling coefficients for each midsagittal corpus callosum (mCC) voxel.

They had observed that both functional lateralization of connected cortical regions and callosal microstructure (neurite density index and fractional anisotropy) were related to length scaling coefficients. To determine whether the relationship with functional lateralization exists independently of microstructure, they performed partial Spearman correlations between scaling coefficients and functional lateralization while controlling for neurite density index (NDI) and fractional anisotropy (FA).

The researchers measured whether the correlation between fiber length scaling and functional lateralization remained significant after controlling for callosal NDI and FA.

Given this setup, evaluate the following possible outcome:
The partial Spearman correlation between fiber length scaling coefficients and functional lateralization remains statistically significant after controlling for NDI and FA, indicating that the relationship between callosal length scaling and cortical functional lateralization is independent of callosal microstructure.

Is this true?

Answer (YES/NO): YES